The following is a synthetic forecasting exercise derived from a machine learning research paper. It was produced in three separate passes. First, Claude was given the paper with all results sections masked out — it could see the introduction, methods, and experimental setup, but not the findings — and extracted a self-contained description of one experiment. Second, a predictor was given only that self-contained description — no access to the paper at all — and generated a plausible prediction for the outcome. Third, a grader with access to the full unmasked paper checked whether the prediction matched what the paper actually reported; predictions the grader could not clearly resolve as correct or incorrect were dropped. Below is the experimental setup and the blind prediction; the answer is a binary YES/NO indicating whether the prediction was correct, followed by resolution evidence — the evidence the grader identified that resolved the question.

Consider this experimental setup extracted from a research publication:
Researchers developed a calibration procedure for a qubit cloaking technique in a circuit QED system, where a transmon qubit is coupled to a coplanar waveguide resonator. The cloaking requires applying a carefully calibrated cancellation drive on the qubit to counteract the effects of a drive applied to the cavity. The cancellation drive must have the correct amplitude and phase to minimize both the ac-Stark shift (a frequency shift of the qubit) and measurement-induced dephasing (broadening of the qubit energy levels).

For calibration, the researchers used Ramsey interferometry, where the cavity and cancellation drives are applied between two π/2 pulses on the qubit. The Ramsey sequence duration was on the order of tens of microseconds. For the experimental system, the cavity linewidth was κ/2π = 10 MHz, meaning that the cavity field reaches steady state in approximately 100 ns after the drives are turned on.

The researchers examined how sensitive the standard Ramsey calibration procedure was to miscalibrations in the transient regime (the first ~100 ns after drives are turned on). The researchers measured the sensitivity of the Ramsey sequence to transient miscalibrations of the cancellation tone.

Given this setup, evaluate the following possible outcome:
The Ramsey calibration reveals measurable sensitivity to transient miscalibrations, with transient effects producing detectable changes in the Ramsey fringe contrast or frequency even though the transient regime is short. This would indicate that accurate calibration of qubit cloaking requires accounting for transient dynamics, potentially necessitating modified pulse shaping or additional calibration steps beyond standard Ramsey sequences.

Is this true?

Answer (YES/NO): NO